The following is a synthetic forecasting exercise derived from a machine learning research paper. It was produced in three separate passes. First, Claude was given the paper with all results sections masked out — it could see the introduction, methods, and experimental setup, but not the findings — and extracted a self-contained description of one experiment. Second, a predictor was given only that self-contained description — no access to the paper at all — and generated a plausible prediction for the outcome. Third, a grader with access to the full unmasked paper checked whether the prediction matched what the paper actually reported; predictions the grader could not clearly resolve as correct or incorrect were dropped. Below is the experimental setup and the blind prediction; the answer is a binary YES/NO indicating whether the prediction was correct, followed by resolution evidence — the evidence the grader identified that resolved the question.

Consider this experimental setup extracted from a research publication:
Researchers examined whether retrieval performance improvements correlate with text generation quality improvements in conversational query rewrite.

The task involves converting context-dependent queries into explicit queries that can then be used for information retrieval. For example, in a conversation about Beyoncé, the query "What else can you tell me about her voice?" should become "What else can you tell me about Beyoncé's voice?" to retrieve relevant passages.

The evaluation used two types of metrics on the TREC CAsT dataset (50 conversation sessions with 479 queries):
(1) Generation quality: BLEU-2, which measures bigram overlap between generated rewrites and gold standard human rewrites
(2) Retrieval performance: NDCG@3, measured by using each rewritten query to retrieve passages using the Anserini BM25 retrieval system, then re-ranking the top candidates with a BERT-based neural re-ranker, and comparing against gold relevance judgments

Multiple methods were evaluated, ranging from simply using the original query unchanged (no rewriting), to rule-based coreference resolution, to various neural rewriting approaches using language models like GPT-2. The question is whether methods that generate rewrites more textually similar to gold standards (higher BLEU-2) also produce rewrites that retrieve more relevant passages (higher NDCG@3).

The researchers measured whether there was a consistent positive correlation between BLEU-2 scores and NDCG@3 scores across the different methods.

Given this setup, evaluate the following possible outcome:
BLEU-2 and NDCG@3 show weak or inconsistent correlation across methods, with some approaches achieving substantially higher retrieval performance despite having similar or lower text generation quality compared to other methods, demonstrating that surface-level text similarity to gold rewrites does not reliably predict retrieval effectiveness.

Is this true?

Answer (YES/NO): NO